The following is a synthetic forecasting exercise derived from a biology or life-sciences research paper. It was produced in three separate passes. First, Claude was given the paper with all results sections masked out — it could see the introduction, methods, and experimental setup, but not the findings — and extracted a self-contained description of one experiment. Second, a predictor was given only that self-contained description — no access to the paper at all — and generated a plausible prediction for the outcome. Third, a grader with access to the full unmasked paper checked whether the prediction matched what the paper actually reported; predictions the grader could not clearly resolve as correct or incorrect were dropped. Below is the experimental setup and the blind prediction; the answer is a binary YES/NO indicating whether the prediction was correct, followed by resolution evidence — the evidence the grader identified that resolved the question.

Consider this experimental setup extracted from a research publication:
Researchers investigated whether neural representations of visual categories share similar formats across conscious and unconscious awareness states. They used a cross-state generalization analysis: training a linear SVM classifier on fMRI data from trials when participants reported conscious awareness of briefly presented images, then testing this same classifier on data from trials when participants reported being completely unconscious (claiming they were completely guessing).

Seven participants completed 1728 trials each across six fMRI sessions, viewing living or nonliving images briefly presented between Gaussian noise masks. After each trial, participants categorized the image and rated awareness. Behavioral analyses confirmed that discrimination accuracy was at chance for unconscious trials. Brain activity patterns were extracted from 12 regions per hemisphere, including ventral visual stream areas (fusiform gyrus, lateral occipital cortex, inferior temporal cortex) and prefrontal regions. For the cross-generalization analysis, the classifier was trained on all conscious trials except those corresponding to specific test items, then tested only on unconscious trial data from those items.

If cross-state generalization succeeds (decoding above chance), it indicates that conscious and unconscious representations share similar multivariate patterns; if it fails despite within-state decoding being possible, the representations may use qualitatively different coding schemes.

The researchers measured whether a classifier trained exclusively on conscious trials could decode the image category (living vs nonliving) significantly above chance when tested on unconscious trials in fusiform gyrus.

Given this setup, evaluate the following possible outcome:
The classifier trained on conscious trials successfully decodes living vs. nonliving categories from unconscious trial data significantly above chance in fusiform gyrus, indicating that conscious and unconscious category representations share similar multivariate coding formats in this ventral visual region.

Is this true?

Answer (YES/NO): YES